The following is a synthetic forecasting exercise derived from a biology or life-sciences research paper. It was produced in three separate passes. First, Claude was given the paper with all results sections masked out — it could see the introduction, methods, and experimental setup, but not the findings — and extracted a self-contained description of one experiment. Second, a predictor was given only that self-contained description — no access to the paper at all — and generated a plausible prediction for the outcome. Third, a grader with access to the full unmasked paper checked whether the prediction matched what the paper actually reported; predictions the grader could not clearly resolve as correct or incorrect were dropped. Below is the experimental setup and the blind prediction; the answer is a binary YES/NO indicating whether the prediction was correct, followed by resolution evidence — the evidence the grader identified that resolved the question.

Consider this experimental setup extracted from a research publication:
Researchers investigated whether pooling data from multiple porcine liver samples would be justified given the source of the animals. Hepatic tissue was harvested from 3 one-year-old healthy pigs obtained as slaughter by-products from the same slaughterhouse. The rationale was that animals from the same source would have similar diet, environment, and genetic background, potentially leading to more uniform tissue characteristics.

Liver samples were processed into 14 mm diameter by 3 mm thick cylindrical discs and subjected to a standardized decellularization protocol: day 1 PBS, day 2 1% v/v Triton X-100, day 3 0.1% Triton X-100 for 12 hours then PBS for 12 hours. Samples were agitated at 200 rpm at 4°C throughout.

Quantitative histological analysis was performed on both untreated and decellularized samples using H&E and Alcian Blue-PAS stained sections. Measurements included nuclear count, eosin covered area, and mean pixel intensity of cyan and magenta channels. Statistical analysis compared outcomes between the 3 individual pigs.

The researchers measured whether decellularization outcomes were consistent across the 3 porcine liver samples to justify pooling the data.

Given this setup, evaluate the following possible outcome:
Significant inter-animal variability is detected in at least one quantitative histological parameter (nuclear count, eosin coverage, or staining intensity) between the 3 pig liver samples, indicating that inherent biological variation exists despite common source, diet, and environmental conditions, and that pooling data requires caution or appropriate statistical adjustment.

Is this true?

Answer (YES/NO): NO